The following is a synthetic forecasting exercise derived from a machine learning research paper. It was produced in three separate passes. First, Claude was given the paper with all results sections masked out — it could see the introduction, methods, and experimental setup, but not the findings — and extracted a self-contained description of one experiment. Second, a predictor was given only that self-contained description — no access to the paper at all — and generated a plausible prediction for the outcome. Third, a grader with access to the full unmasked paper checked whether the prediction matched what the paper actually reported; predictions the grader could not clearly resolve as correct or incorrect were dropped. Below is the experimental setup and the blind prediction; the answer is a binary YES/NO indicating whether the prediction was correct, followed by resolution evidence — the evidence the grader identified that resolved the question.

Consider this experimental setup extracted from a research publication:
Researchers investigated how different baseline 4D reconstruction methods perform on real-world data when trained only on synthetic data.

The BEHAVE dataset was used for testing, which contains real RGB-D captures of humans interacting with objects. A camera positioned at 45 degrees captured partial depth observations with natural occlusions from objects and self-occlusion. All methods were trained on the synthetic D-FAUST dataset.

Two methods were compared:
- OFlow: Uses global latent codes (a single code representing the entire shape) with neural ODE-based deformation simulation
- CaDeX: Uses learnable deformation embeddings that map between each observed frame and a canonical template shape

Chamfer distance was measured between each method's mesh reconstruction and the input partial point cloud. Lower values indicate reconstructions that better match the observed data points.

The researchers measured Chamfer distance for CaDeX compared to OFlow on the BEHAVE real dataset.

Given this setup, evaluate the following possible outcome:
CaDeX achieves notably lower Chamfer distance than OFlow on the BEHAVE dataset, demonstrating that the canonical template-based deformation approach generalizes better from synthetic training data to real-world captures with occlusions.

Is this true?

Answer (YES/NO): YES